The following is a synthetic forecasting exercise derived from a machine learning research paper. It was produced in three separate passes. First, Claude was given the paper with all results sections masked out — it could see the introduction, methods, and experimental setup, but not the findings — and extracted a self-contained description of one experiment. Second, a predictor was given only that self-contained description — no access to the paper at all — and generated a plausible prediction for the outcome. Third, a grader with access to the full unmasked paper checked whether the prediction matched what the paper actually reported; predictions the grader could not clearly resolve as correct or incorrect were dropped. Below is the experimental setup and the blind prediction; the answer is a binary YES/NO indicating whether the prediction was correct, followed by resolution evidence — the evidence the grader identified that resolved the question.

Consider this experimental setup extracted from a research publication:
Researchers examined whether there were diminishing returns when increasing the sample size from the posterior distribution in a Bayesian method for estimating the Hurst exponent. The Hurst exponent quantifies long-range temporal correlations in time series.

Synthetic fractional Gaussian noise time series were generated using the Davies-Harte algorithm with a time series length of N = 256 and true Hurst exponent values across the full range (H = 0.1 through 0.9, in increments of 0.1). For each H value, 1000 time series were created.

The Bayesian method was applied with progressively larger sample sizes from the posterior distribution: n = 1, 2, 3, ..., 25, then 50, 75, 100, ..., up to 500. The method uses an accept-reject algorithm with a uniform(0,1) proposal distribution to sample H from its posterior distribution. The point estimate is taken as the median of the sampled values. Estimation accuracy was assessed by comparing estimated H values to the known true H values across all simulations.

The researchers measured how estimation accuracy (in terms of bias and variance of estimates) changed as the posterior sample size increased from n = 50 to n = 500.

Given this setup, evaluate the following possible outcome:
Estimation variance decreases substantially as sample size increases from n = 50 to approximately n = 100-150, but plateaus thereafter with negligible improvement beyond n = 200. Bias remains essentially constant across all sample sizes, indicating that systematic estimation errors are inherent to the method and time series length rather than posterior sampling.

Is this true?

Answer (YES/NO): NO